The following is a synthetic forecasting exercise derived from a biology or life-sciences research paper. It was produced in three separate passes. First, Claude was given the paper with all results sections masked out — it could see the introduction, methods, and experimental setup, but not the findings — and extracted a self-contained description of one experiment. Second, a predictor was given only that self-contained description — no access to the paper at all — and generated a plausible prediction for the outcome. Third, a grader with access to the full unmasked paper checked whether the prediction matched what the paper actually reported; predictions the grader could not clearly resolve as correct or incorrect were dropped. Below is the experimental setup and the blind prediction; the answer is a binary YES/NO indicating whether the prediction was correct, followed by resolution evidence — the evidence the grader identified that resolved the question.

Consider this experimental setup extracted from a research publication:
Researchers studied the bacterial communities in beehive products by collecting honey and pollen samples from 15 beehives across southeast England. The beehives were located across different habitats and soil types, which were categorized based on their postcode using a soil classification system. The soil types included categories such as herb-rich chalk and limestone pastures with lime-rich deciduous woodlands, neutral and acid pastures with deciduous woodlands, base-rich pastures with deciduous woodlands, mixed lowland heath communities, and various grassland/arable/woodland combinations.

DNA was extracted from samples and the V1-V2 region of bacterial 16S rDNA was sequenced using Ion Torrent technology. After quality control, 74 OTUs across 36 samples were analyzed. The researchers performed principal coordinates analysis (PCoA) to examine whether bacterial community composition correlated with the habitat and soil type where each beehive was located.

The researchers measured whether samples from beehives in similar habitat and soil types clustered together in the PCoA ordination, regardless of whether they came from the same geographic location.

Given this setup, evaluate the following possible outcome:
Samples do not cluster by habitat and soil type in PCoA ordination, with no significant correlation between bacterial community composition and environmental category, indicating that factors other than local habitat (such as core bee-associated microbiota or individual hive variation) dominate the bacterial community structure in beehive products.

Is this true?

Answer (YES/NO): YES